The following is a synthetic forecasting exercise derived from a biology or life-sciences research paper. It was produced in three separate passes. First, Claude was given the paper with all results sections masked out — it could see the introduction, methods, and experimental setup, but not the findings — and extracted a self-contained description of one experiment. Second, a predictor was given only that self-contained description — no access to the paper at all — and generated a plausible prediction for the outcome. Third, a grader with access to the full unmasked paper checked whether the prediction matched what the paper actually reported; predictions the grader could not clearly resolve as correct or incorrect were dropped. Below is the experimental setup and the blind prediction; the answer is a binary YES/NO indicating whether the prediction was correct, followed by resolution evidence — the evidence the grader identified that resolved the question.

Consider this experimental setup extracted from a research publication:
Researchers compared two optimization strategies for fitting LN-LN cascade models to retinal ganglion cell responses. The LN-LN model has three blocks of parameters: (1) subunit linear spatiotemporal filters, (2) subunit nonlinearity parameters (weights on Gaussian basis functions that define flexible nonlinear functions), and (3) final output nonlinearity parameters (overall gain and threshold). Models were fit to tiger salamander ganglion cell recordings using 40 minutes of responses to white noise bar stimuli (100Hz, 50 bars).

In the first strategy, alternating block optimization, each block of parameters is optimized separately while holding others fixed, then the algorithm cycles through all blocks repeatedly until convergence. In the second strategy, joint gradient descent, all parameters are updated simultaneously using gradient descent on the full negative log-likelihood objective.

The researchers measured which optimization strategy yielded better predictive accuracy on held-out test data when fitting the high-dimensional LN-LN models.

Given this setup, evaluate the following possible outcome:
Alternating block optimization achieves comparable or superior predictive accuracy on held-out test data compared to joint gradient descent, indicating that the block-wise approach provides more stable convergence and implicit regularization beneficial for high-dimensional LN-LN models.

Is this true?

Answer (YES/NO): YES